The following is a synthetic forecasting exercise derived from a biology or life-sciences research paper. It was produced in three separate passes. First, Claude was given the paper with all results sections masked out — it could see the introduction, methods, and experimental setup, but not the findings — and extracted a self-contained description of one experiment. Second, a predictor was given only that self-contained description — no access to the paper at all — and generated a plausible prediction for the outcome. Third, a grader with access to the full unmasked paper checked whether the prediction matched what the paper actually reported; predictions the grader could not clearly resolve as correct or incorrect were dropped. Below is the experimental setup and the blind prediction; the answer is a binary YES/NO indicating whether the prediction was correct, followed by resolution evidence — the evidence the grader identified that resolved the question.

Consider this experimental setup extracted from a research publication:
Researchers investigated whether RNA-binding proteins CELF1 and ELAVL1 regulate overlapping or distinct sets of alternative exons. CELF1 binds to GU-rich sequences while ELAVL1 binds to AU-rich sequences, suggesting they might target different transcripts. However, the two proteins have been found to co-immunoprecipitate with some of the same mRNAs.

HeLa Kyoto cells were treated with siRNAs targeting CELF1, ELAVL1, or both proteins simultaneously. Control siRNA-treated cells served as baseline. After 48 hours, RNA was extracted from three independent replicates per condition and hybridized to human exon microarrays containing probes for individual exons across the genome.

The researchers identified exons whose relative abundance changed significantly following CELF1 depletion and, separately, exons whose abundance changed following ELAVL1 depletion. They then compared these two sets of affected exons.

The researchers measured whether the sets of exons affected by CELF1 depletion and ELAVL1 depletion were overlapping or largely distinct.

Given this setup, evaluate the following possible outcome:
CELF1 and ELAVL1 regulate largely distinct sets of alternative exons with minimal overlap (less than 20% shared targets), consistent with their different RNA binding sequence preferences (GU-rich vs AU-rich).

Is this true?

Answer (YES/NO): NO